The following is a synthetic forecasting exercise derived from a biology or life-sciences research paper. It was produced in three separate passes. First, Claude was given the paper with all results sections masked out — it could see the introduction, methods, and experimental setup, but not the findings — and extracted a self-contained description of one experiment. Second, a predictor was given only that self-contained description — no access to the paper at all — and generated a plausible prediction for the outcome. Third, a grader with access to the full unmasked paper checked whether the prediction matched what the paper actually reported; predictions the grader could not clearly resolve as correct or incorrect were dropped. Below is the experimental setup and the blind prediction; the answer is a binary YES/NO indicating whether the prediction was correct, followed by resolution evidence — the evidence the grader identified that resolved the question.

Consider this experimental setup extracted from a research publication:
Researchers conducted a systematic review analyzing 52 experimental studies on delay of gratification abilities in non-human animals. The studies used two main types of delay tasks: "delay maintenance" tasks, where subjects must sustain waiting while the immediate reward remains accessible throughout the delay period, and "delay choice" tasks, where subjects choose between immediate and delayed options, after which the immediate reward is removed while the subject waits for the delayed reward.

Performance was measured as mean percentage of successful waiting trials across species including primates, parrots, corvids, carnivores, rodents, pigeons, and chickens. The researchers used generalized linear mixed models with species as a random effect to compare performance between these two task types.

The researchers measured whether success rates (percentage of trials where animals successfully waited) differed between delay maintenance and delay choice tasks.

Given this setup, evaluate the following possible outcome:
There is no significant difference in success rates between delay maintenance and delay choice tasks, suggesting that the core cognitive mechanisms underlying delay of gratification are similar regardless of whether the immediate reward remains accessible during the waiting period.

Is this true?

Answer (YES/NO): NO